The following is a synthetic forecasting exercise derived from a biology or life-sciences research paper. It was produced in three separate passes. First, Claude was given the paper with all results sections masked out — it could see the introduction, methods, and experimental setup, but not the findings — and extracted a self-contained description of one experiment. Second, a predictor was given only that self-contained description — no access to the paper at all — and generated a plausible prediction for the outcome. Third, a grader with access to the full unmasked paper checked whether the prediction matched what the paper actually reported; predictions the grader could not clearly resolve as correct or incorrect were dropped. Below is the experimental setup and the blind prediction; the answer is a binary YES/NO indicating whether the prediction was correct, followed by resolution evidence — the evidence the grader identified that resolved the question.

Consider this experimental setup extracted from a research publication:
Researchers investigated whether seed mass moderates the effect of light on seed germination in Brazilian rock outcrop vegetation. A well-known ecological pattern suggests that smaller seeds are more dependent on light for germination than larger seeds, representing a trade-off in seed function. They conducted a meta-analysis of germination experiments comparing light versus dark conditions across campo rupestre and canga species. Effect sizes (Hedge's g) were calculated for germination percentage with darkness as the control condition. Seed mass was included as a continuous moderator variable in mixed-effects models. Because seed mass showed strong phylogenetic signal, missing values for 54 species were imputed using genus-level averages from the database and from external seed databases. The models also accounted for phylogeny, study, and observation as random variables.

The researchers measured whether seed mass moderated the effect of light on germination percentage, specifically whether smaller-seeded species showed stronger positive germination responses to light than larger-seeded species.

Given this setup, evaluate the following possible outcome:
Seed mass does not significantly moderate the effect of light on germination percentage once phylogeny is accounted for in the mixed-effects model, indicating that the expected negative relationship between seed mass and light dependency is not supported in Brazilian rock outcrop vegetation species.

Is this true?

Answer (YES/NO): YES